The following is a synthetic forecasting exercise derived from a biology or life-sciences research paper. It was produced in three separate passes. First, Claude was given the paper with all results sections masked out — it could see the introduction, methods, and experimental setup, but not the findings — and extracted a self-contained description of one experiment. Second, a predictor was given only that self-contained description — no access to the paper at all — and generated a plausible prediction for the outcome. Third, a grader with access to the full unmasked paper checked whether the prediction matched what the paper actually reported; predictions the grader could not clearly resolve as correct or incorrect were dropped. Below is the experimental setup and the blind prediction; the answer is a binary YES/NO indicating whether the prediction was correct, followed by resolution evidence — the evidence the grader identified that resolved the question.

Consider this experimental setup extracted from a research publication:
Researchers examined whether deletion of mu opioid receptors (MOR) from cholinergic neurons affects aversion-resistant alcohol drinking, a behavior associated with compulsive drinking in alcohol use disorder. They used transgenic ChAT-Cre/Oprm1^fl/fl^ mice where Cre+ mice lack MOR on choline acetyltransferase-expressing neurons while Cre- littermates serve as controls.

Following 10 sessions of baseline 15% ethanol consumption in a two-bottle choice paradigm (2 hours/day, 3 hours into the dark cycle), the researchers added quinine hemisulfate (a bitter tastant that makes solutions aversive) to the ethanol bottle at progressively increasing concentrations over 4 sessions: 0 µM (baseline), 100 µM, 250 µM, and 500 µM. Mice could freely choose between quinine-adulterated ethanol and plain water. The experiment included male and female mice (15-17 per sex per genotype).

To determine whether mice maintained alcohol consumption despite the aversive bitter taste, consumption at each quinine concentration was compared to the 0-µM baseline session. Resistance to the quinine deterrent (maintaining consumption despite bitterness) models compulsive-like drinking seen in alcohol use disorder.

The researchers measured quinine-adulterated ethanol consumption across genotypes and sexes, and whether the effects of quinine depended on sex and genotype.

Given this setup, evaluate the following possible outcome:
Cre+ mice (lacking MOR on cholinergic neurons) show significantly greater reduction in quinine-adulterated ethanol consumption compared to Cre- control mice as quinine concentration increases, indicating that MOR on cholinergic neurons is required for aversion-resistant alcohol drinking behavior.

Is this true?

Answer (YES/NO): NO